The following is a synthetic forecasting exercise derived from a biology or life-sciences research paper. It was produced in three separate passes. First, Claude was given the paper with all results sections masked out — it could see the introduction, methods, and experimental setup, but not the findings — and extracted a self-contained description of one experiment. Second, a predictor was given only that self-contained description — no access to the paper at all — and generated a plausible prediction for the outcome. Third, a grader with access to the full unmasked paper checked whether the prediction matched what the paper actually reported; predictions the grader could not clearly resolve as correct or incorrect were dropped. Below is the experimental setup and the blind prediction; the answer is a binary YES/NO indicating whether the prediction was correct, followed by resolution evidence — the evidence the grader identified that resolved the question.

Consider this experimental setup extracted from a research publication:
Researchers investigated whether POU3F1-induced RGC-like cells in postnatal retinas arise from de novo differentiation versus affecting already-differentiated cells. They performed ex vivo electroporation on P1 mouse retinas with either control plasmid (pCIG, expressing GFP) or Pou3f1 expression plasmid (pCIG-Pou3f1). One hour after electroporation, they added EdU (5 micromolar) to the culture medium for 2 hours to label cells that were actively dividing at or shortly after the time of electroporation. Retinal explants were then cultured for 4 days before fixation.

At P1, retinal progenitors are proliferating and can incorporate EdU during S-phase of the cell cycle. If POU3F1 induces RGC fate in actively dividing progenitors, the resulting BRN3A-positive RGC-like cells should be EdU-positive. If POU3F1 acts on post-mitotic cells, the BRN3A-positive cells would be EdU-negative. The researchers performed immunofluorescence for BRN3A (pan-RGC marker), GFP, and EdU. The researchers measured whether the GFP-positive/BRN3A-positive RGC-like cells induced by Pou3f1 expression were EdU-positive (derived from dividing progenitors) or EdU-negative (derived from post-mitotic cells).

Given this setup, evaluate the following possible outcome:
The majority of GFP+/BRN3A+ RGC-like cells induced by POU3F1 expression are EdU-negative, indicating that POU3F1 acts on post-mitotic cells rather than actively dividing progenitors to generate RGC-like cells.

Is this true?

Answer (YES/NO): NO